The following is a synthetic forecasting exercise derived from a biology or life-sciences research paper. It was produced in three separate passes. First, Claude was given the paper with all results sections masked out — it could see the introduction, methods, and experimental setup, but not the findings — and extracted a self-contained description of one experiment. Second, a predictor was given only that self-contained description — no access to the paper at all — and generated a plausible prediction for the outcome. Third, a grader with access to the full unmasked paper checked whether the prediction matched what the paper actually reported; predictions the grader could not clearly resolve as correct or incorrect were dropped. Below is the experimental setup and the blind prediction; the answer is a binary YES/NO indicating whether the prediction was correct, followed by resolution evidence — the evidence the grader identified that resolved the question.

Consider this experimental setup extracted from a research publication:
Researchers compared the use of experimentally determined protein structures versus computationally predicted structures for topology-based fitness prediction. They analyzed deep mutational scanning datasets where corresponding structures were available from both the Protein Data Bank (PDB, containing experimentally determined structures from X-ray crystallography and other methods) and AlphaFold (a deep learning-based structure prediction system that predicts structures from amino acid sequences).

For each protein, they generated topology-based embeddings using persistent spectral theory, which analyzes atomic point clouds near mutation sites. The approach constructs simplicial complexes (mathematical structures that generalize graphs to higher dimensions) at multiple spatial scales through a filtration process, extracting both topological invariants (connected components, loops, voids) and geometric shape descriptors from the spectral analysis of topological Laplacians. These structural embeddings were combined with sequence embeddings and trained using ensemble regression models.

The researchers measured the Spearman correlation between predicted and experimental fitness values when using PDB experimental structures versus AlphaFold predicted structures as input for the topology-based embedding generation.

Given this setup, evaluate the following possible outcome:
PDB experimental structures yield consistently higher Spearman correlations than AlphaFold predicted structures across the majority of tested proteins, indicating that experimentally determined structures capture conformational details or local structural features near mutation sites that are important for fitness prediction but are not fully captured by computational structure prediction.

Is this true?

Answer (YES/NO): NO